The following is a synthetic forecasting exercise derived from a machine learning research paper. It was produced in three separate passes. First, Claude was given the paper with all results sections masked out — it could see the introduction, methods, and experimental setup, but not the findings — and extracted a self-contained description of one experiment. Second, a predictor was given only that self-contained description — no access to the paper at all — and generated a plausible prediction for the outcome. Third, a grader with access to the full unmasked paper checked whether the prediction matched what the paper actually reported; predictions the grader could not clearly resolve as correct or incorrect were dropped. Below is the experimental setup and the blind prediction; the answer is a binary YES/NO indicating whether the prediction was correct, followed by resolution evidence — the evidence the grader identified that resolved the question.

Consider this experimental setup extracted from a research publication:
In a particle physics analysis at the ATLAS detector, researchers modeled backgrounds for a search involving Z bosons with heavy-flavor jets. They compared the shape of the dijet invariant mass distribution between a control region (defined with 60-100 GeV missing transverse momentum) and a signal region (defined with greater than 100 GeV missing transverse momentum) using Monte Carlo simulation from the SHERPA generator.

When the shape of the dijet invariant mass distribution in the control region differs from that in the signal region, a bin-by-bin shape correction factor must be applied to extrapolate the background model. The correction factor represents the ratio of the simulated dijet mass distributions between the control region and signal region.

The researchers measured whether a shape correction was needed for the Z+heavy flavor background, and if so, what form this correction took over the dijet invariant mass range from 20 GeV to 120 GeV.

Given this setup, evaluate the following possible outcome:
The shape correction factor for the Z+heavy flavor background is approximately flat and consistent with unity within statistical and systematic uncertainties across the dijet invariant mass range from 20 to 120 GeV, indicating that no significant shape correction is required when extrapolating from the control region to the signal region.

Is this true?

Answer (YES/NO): NO